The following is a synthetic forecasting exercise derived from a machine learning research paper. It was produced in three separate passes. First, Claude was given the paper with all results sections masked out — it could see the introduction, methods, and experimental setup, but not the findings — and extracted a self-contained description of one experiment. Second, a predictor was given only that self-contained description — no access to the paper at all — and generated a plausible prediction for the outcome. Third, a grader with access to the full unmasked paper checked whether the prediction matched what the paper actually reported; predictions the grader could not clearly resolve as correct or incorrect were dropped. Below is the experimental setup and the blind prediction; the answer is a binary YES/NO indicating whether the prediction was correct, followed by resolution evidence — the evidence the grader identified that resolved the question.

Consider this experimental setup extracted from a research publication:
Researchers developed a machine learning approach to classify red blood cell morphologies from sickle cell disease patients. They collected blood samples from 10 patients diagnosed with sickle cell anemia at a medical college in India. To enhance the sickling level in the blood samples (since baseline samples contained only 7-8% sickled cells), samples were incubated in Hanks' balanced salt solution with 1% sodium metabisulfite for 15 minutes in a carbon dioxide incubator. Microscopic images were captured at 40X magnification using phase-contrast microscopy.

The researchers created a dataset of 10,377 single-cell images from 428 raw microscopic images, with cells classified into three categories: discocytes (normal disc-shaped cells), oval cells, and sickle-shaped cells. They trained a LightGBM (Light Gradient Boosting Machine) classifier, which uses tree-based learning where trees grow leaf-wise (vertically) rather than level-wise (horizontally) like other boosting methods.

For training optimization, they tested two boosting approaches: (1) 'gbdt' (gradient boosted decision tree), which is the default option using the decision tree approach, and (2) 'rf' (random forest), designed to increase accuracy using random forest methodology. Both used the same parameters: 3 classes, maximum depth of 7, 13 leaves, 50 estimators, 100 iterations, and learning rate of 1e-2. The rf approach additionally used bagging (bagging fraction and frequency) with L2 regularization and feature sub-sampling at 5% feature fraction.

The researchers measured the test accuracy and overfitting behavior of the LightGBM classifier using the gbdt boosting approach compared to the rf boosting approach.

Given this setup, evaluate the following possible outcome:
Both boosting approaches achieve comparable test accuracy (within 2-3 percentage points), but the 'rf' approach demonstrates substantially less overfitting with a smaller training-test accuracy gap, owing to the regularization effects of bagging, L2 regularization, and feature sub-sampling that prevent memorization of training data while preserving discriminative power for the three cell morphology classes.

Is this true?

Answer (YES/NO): NO